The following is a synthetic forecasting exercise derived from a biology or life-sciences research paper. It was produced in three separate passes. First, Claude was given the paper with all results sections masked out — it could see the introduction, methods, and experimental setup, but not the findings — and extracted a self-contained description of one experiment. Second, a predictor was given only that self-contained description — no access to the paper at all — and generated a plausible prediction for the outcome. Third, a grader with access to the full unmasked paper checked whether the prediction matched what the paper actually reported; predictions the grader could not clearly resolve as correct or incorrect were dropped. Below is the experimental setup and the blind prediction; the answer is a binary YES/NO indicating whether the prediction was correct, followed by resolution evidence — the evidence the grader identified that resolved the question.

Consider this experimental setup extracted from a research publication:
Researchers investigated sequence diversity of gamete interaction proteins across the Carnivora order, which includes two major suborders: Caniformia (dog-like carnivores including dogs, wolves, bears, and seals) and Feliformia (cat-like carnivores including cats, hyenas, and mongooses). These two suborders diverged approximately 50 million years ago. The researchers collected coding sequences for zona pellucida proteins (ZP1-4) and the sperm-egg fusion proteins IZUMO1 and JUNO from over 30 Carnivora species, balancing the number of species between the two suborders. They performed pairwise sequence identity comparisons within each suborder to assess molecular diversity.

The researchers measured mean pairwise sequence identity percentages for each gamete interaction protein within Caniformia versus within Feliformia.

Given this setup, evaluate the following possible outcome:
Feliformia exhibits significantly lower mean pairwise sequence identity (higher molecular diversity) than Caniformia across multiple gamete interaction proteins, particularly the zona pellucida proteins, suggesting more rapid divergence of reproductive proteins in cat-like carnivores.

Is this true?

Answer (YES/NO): NO